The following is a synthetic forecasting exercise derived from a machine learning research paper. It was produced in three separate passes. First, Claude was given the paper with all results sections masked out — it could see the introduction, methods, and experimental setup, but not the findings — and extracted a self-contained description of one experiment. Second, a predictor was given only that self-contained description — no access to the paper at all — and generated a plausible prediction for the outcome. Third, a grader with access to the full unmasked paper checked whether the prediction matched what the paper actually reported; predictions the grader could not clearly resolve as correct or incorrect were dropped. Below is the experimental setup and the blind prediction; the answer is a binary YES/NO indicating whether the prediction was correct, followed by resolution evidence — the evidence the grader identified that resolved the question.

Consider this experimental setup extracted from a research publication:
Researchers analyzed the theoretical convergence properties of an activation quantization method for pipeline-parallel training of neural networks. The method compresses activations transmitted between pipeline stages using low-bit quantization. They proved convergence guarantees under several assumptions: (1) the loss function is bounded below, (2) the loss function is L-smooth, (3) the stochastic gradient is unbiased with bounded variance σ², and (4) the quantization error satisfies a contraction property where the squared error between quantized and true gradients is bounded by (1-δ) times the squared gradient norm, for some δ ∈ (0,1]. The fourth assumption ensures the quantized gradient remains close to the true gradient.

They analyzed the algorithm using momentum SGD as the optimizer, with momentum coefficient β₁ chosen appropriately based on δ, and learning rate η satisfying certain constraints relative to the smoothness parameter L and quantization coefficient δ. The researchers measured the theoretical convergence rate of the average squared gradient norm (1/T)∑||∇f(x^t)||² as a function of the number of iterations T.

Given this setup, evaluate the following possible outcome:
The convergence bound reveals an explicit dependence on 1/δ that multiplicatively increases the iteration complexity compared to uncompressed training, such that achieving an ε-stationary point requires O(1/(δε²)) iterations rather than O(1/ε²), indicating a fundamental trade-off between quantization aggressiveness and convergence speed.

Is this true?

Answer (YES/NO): NO